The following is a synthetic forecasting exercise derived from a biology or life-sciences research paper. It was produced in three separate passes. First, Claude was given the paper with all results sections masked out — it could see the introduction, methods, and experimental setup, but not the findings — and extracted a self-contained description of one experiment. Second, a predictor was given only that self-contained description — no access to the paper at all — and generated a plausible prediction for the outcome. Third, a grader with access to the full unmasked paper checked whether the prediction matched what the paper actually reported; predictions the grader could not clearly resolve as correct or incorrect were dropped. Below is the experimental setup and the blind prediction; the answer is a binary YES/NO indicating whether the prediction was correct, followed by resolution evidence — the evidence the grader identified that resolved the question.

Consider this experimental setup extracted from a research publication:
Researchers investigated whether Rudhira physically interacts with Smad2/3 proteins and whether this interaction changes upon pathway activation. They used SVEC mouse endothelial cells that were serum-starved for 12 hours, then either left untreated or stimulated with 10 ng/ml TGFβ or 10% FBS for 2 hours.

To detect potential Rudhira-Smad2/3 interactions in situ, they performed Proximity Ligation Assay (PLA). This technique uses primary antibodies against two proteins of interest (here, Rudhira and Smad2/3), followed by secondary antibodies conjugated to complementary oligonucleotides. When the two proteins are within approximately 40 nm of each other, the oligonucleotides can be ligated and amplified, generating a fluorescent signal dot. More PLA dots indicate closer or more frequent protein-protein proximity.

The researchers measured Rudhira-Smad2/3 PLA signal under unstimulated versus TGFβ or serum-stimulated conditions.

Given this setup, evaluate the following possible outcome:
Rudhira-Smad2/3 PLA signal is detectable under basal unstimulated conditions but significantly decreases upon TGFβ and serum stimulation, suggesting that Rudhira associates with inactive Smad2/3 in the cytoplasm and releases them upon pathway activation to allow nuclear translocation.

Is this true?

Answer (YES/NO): NO